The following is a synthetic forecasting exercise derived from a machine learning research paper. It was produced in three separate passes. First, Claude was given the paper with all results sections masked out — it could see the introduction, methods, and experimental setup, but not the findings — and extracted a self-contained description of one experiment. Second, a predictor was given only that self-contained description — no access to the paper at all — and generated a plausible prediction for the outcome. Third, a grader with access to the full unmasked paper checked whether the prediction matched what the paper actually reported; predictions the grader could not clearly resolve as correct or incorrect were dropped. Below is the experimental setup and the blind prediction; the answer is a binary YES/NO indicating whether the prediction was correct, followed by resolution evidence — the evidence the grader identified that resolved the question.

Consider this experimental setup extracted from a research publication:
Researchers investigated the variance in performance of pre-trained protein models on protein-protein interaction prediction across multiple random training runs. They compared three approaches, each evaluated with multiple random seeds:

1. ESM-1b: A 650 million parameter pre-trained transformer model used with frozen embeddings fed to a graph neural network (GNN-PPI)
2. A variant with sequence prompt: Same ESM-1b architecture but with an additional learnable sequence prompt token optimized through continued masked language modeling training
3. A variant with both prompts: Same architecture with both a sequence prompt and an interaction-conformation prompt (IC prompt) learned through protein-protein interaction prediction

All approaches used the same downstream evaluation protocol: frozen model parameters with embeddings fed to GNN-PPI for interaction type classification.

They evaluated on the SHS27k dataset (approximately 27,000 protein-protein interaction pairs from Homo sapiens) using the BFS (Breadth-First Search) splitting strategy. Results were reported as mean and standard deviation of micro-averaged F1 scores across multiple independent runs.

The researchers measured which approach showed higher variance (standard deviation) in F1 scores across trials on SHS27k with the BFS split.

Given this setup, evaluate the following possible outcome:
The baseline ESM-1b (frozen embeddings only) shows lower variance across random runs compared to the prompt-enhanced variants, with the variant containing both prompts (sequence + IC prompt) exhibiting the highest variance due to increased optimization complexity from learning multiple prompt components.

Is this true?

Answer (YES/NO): NO